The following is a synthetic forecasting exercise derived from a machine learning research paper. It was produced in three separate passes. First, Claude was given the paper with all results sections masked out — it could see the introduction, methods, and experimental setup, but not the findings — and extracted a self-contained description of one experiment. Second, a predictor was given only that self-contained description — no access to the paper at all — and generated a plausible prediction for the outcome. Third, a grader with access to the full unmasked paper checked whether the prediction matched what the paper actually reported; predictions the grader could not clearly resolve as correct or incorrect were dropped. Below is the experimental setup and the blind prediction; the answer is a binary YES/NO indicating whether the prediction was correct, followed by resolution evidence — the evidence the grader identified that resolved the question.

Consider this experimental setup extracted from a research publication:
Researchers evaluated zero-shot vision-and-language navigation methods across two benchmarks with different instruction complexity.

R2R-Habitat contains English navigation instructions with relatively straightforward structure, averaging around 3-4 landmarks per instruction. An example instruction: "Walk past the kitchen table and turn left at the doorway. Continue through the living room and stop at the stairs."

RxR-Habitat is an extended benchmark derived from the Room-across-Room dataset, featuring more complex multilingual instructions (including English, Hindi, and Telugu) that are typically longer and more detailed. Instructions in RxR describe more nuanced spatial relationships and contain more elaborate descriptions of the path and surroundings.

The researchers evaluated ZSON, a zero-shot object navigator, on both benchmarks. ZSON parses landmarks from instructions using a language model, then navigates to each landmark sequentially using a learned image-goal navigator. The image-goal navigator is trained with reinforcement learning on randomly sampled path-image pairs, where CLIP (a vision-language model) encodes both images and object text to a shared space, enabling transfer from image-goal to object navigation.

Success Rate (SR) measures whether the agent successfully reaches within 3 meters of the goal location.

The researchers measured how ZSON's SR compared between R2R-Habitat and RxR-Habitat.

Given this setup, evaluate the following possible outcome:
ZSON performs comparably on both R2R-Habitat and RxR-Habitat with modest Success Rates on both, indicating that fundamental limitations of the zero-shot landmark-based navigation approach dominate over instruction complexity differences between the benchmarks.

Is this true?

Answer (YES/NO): NO